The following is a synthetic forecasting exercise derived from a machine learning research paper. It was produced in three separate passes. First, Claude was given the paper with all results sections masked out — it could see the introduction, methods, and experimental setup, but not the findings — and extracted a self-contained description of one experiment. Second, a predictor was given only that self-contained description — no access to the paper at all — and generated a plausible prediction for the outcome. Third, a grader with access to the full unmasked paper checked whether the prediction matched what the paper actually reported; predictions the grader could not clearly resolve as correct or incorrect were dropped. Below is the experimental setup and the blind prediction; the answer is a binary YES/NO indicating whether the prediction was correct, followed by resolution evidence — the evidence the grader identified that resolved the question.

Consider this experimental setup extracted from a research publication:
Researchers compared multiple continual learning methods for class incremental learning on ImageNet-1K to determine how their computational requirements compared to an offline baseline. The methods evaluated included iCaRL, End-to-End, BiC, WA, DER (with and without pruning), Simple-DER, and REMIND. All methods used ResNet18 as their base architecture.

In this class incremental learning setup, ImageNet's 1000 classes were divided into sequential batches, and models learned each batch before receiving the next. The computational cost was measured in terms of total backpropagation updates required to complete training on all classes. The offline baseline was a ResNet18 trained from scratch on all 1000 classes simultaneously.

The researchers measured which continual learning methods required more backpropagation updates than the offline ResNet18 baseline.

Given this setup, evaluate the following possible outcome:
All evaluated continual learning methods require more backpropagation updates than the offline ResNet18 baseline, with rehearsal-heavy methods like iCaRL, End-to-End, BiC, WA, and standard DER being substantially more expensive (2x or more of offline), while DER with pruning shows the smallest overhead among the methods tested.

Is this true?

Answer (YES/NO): NO